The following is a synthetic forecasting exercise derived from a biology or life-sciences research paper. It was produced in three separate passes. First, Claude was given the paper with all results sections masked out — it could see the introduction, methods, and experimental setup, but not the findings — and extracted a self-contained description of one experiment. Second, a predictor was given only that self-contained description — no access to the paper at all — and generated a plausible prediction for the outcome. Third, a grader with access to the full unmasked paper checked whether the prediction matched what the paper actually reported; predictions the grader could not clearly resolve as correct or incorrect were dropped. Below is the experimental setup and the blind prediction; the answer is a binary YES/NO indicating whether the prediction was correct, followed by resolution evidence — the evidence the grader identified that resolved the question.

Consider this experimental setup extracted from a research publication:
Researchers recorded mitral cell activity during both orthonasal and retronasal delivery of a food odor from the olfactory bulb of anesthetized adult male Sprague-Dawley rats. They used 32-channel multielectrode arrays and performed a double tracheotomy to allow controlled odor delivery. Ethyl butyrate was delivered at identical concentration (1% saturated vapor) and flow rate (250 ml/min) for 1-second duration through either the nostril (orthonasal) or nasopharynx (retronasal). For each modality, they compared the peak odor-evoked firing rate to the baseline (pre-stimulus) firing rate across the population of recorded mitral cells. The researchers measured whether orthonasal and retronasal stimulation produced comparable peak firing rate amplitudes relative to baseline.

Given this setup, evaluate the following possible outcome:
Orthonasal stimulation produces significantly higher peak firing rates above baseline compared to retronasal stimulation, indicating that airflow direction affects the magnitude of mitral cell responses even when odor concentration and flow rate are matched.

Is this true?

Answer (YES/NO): NO